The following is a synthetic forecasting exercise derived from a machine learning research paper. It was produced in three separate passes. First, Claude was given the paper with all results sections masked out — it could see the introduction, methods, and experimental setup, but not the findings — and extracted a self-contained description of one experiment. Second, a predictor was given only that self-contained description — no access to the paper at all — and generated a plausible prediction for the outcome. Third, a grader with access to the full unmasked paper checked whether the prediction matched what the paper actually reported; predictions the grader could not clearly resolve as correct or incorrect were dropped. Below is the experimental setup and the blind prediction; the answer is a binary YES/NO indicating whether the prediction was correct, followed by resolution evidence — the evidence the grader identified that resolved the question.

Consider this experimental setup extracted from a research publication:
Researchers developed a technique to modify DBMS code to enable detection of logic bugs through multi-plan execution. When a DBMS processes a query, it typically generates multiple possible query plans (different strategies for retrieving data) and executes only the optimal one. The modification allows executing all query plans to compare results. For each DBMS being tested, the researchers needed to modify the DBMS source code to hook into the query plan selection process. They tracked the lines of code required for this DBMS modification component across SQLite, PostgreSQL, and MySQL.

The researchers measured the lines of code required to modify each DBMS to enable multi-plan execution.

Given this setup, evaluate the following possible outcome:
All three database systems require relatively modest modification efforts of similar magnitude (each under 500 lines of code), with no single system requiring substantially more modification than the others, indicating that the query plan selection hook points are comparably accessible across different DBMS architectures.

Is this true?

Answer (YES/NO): YES